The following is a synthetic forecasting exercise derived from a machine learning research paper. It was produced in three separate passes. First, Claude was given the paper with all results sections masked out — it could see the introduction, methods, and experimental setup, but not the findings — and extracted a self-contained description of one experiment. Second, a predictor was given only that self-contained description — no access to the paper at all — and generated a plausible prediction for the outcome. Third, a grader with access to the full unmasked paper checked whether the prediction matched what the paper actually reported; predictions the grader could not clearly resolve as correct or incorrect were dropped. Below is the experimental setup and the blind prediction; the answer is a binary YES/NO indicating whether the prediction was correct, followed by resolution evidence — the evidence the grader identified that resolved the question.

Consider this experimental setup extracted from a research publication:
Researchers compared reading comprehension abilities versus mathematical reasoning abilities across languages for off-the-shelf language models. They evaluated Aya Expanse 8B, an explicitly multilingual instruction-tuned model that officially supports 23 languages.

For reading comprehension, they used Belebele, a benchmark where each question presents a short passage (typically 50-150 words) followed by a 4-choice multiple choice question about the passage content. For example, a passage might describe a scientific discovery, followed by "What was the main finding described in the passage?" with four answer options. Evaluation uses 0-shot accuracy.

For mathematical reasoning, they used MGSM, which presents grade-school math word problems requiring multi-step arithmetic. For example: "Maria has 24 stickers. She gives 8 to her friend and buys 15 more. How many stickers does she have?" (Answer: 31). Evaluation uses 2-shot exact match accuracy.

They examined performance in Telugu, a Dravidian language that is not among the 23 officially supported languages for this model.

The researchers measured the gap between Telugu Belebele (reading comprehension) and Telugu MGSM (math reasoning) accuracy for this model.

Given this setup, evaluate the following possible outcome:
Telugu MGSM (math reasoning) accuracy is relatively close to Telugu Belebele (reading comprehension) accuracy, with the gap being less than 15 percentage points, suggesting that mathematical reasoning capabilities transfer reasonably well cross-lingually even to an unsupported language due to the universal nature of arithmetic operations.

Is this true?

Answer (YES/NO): NO